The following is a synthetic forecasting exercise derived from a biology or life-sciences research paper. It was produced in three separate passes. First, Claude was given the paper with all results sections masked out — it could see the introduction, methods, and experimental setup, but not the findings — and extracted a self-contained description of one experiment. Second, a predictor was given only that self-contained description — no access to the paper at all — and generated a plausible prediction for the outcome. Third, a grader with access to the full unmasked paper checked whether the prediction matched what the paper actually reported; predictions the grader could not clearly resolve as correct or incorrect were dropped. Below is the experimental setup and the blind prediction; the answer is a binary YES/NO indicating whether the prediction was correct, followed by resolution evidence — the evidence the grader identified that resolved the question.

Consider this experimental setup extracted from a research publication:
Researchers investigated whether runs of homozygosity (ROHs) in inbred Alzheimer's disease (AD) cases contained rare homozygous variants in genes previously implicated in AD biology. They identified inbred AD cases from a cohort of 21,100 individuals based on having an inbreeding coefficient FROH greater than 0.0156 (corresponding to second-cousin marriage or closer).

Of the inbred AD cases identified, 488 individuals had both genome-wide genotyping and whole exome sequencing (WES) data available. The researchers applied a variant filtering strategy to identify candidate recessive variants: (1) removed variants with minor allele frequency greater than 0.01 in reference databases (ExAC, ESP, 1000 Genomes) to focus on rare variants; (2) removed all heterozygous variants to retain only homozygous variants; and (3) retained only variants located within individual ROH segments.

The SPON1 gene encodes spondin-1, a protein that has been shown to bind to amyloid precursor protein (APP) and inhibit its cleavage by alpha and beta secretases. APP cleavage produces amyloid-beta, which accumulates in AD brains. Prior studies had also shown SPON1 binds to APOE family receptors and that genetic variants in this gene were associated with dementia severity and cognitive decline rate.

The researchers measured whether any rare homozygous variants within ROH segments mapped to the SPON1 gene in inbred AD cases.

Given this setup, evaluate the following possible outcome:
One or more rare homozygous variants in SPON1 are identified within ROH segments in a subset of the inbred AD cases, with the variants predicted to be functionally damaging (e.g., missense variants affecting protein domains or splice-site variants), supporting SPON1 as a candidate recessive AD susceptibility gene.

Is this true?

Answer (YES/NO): NO